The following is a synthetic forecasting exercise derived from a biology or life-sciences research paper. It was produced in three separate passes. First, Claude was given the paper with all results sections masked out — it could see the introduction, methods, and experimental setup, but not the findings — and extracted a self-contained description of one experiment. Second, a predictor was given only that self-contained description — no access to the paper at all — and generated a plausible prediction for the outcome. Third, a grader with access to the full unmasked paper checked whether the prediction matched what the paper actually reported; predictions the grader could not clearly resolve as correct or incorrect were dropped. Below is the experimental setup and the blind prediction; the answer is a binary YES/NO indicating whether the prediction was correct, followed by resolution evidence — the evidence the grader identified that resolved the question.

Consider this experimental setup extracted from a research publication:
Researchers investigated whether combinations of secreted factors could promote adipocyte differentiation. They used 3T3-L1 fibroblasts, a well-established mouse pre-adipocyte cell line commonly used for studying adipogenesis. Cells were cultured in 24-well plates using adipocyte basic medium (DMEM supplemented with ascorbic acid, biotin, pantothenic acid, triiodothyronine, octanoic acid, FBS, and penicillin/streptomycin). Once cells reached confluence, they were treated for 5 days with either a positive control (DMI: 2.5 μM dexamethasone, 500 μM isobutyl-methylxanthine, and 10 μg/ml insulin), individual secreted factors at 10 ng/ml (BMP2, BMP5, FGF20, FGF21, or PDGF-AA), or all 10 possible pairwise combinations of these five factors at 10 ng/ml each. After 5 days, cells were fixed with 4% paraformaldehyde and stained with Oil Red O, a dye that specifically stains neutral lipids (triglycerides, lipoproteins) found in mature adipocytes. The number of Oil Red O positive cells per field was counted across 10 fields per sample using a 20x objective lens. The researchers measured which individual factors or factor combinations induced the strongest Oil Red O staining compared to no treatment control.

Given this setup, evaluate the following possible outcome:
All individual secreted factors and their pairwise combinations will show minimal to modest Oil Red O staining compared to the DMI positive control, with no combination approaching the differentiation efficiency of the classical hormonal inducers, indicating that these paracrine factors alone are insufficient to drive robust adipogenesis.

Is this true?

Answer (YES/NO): NO